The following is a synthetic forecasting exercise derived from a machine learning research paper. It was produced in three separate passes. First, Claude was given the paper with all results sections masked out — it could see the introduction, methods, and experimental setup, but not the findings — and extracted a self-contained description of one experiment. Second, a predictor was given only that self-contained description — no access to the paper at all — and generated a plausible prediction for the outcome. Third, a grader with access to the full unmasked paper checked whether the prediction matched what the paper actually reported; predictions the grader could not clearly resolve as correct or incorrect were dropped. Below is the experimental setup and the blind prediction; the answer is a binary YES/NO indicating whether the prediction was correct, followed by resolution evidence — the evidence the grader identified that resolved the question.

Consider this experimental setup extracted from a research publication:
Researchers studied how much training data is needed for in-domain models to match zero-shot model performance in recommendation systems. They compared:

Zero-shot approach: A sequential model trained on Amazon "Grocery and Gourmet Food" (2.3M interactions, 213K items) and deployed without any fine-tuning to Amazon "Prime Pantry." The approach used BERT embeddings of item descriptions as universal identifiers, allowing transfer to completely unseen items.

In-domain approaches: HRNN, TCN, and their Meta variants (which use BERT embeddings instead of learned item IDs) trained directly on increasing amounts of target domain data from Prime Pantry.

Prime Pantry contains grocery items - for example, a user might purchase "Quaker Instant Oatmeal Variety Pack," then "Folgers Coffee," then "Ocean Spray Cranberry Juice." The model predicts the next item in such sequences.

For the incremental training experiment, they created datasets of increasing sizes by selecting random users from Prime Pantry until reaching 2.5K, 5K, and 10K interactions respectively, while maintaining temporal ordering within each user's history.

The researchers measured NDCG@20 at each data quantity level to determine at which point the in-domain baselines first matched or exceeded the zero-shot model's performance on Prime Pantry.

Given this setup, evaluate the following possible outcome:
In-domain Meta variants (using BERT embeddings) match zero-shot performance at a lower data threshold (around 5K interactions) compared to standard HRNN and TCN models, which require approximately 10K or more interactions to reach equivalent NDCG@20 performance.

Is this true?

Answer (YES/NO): NO